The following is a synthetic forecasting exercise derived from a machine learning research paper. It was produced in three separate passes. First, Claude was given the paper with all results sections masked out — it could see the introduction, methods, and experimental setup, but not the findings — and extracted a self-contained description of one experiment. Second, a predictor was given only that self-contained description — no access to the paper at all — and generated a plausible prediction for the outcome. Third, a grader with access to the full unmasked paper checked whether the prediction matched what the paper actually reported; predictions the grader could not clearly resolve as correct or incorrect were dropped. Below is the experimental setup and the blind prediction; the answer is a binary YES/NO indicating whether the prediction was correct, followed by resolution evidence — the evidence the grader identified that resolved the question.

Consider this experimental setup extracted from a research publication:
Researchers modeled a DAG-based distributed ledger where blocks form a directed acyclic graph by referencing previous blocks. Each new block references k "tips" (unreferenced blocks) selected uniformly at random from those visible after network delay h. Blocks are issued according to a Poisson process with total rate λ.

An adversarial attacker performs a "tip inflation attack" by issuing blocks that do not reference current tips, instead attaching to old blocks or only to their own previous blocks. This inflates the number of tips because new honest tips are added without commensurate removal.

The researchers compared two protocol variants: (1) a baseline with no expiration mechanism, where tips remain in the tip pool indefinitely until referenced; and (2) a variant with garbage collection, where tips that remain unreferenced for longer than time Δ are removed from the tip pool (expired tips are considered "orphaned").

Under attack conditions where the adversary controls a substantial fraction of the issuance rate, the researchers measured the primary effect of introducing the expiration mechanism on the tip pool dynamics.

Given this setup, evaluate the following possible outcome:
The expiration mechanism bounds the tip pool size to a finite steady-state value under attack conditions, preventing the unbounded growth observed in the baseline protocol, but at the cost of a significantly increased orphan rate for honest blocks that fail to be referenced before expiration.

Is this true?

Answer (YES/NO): NO